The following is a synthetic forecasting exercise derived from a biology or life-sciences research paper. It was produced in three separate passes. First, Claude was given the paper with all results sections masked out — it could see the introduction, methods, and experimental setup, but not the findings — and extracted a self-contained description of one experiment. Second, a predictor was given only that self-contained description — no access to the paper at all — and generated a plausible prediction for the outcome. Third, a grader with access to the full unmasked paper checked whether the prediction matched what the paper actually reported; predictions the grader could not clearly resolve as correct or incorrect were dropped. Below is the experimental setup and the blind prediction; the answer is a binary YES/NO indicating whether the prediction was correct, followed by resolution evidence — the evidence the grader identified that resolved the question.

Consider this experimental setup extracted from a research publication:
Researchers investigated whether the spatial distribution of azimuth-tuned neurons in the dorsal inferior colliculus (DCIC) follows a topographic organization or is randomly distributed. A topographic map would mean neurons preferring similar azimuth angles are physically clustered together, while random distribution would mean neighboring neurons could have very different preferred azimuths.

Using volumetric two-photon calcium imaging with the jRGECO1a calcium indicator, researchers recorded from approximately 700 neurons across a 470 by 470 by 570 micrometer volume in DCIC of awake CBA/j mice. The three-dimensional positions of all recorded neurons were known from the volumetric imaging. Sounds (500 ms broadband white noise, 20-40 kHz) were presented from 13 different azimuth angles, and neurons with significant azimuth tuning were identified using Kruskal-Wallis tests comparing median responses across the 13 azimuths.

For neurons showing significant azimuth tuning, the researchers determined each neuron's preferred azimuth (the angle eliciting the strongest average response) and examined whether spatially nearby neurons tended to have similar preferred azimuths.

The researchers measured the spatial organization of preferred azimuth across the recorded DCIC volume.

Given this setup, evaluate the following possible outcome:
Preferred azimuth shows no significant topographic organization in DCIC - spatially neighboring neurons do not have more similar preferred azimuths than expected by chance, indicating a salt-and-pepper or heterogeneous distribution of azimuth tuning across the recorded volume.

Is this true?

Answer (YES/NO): YES